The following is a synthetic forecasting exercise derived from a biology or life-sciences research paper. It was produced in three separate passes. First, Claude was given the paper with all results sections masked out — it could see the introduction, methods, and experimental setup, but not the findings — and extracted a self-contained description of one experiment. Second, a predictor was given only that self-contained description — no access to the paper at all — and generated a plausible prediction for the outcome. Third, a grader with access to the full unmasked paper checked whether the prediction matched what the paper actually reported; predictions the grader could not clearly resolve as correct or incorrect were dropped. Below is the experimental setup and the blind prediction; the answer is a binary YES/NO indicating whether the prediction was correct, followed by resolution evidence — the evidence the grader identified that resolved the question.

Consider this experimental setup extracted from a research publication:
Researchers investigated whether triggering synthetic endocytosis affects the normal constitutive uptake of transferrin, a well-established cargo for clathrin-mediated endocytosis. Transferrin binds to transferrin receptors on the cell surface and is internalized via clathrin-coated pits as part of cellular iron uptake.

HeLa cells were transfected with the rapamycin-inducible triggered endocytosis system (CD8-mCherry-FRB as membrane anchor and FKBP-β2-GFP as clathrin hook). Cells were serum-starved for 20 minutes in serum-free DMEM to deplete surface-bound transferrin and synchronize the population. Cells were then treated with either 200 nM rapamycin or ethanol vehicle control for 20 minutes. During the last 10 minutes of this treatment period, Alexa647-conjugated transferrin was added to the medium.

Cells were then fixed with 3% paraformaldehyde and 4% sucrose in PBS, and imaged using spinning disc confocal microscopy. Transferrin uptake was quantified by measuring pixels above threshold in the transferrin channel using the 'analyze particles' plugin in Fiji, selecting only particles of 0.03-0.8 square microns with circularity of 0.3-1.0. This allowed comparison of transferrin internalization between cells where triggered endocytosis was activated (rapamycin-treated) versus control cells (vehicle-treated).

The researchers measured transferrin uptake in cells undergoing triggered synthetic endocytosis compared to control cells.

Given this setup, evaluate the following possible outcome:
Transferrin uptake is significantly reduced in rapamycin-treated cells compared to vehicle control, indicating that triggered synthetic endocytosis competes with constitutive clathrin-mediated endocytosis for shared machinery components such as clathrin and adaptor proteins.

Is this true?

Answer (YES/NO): NO